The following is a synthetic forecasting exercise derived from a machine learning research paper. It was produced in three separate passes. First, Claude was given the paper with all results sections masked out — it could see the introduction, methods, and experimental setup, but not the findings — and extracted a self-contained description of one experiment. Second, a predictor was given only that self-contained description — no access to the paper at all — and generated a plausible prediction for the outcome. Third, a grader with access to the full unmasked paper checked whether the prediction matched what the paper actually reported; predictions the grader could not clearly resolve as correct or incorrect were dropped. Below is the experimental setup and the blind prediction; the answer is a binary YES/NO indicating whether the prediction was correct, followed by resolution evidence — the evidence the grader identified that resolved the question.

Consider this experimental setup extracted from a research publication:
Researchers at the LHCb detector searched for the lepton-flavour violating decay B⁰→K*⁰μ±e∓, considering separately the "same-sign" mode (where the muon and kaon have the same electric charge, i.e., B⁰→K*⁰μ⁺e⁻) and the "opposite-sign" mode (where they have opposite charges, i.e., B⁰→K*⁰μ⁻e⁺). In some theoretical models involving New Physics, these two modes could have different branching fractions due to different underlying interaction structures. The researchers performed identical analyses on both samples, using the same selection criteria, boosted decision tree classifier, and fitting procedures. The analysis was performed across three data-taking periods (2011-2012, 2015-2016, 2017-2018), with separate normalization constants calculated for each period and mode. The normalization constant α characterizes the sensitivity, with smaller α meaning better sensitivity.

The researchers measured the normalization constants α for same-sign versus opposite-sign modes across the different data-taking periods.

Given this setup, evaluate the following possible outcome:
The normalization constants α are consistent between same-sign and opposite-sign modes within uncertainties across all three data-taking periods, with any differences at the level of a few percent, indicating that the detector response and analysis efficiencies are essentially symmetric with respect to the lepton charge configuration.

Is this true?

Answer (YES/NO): YES